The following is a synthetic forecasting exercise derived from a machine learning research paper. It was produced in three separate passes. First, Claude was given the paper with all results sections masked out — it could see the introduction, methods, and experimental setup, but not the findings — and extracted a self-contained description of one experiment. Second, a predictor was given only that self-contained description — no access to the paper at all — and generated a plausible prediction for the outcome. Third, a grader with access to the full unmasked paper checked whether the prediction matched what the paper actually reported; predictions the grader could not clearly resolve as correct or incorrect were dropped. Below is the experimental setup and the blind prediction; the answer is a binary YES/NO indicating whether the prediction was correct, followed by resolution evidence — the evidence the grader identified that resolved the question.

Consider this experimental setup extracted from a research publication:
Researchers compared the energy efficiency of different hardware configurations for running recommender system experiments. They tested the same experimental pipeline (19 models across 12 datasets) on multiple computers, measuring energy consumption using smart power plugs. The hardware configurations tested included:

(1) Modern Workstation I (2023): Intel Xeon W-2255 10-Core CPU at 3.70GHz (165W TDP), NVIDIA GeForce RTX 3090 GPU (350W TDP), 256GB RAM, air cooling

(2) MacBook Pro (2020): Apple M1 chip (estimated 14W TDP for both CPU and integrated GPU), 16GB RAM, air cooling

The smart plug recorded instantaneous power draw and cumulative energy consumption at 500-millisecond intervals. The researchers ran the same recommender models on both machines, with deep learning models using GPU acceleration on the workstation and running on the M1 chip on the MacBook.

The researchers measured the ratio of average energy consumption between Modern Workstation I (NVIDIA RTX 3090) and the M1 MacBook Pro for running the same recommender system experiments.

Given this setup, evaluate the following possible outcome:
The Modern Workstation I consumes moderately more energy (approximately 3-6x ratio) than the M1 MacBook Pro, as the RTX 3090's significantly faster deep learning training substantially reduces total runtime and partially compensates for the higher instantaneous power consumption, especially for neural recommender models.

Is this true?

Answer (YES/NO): NO